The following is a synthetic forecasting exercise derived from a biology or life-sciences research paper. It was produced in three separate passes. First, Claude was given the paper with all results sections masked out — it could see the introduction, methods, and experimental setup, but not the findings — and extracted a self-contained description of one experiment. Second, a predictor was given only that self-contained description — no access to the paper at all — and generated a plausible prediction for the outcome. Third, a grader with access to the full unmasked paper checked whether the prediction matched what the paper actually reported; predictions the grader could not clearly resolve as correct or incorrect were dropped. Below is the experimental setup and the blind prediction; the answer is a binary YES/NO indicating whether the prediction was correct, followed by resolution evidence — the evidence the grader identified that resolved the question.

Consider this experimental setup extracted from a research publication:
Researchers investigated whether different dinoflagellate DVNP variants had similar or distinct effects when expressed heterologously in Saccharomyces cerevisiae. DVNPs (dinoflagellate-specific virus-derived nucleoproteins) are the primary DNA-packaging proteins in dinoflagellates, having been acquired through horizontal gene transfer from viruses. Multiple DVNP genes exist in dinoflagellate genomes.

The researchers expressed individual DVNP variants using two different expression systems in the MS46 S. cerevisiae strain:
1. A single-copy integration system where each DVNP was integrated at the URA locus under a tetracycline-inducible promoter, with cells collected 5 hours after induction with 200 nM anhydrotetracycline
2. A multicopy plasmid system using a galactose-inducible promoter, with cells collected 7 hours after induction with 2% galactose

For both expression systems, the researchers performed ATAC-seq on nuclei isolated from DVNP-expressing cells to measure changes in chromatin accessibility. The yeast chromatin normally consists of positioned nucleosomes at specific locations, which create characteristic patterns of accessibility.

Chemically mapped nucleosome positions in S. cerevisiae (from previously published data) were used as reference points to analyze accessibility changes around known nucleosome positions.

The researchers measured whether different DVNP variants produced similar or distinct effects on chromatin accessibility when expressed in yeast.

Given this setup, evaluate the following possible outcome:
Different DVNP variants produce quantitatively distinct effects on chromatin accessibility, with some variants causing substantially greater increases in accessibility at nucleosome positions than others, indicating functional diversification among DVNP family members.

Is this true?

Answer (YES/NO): NO